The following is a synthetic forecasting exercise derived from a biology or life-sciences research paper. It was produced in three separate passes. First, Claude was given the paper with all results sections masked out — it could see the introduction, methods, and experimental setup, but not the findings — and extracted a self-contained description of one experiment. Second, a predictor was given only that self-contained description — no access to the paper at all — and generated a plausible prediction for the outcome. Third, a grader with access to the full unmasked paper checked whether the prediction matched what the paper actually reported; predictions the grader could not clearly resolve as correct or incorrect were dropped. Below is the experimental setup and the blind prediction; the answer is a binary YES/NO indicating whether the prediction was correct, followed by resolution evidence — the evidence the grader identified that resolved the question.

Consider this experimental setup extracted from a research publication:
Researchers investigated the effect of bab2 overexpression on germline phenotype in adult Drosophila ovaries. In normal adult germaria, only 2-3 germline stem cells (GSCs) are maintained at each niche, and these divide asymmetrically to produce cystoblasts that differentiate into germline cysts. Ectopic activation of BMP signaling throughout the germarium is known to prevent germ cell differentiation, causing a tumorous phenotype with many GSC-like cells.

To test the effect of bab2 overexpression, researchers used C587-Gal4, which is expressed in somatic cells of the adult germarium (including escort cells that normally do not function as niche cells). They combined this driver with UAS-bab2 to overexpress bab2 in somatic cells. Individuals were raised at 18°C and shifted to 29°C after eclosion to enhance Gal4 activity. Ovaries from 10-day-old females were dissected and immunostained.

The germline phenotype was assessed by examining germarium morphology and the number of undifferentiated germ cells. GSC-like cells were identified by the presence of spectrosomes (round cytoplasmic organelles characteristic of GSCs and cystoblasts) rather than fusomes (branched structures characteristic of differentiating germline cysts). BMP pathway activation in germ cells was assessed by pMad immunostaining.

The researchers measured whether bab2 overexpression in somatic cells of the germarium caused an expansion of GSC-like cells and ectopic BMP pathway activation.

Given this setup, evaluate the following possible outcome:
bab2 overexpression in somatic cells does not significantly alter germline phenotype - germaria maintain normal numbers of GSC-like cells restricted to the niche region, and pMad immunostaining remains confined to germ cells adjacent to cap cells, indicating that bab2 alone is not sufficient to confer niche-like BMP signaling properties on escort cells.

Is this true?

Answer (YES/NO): NO